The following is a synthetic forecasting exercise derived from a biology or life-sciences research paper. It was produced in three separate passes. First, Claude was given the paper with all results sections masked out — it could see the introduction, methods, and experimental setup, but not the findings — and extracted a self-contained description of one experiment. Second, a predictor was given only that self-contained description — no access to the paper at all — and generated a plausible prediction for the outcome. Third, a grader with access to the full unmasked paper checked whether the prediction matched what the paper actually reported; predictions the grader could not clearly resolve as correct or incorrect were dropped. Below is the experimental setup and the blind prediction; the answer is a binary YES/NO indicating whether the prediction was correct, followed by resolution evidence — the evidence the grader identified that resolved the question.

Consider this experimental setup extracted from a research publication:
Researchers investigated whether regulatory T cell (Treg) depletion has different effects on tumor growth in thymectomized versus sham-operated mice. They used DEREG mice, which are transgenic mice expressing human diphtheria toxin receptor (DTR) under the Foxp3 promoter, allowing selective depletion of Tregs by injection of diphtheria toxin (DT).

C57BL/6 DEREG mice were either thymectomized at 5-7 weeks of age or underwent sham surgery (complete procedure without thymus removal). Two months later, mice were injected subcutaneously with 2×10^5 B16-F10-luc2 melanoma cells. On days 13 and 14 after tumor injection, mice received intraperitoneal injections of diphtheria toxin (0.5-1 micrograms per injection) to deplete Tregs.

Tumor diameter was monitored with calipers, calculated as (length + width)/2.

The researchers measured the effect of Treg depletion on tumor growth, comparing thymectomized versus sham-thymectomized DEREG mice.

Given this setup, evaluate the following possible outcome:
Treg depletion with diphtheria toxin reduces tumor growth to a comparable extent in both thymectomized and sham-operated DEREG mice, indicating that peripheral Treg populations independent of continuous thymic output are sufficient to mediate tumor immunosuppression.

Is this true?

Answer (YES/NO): NO